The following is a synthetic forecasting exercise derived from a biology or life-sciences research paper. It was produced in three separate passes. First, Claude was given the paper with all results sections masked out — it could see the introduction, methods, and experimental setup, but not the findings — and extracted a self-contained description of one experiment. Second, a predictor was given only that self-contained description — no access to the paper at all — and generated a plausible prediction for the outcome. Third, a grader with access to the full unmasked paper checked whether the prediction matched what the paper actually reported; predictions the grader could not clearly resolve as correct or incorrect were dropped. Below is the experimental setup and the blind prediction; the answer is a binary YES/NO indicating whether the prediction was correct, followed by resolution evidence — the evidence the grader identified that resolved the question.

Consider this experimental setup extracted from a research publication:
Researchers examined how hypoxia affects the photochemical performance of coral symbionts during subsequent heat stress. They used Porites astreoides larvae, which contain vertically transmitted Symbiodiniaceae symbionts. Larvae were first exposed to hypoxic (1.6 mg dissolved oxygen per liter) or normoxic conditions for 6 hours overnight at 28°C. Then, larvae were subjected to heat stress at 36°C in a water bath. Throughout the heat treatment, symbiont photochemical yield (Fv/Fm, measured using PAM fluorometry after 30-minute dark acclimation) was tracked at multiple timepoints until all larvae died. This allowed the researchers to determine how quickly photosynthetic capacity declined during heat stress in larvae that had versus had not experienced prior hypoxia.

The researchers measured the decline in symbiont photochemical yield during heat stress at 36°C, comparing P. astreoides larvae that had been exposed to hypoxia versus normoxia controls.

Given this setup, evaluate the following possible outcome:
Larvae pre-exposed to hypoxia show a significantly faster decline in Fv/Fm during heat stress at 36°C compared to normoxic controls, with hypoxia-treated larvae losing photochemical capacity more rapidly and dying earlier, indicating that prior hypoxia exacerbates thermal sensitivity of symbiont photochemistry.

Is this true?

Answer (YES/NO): NO